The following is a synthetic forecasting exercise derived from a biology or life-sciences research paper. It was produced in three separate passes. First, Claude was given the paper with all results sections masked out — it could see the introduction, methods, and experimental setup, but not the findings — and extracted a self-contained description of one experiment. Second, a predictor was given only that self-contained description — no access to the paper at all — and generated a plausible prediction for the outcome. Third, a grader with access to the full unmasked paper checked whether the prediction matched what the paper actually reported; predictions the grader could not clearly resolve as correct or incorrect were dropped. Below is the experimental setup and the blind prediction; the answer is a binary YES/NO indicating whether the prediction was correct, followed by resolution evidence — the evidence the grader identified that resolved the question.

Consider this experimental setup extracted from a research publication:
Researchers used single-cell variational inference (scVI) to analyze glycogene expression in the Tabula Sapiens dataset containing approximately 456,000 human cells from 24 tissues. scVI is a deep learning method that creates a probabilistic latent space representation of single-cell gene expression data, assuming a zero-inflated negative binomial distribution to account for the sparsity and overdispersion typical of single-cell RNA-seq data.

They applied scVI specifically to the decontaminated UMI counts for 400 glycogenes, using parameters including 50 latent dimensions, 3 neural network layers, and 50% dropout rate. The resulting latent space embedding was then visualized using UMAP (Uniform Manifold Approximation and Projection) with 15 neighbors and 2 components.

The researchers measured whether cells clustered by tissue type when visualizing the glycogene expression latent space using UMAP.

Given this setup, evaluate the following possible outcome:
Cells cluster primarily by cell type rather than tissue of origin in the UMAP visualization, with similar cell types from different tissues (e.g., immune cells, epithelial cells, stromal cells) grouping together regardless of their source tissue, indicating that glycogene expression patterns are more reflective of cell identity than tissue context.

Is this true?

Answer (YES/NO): NO